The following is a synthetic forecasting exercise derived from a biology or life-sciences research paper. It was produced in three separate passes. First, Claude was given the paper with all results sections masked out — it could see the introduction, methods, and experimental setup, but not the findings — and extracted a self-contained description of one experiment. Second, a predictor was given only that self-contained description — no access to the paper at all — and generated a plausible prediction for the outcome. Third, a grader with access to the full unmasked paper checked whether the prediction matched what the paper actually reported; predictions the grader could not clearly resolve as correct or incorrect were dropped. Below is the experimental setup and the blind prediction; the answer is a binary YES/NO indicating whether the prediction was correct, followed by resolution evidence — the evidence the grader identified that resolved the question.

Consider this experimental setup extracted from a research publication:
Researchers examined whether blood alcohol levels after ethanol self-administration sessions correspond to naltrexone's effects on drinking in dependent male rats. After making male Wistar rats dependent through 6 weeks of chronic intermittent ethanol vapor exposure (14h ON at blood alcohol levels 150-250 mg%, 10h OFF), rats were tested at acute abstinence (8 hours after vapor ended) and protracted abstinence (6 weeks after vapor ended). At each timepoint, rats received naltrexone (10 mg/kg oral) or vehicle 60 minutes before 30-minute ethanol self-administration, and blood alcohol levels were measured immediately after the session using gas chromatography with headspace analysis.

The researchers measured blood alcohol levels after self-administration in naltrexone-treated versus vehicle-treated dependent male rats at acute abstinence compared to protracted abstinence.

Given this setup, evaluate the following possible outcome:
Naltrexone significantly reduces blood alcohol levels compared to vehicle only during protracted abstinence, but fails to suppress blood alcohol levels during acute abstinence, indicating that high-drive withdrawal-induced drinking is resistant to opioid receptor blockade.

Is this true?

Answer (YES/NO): YES